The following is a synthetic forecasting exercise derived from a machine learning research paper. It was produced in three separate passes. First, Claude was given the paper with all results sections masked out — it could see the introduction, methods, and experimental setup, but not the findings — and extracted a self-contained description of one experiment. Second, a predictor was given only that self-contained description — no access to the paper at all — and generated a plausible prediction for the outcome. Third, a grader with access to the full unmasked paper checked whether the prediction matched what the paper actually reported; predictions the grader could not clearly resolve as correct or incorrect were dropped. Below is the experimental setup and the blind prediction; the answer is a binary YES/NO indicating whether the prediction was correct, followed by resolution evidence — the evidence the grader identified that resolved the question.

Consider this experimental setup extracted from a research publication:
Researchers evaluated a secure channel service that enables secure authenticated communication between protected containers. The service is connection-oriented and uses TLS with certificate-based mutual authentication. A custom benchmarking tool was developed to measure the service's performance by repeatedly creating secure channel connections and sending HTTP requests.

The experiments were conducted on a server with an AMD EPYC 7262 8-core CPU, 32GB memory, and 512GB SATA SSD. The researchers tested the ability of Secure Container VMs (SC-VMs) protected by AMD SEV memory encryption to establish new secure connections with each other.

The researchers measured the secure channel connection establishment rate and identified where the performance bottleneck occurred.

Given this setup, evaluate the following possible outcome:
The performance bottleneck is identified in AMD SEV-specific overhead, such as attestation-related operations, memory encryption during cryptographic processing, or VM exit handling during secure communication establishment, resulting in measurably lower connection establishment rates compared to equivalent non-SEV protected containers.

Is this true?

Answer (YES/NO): NO